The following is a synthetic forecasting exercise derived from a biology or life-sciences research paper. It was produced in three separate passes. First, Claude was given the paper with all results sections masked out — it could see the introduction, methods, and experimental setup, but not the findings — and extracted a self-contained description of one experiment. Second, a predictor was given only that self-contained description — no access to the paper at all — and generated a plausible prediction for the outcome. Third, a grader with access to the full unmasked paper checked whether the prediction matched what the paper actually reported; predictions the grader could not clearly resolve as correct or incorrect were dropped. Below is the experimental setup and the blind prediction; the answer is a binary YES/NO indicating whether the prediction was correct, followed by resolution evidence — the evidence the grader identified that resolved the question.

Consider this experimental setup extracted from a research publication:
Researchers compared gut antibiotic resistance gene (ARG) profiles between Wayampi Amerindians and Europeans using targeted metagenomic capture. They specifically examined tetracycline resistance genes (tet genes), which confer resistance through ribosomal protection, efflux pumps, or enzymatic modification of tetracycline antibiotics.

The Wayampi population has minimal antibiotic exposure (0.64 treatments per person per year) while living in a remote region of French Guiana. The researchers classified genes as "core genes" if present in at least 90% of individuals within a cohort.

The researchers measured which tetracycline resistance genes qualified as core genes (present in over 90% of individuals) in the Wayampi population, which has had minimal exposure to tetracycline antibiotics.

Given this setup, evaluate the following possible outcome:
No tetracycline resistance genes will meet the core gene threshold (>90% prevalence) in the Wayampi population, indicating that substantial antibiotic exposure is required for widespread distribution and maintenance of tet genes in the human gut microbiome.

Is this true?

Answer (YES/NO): NO